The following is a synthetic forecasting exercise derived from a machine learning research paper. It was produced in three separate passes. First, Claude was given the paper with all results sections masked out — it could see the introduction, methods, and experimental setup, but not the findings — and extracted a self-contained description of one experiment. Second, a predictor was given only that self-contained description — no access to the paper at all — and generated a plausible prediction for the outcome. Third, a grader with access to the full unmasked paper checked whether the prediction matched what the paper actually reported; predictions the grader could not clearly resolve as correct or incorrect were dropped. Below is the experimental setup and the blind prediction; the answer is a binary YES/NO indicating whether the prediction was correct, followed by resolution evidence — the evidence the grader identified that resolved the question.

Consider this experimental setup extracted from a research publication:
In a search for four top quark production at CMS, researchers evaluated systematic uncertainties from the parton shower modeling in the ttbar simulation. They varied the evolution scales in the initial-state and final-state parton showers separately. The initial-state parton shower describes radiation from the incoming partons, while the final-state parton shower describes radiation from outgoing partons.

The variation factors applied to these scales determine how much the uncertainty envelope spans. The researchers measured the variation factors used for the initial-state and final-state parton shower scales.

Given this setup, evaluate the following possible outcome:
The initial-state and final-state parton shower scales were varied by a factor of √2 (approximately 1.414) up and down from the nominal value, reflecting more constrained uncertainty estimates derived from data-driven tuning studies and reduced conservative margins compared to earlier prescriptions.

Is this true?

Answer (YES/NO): NO